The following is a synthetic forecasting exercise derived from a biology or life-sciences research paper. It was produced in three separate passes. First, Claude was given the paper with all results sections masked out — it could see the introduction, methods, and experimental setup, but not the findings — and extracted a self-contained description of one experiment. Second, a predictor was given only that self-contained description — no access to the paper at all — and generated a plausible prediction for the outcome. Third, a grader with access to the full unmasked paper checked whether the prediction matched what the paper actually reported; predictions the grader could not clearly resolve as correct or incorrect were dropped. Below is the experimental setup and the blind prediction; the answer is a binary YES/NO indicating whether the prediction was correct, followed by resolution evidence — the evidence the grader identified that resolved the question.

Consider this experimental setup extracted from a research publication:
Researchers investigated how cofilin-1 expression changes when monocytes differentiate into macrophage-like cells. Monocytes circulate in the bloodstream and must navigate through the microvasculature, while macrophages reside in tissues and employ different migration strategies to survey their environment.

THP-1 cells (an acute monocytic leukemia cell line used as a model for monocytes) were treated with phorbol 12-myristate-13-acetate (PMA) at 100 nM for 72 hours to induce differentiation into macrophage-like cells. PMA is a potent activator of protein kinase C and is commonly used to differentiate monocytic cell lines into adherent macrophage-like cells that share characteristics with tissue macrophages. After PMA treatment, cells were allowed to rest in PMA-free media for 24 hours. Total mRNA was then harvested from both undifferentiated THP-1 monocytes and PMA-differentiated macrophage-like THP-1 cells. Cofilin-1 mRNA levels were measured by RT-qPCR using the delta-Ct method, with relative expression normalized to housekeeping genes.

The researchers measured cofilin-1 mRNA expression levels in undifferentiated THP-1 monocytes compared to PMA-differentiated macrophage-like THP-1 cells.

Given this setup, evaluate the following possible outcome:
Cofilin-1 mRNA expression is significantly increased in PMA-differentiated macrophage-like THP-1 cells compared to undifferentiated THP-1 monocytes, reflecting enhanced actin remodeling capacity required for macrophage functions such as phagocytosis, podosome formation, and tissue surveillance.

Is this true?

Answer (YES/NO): YES